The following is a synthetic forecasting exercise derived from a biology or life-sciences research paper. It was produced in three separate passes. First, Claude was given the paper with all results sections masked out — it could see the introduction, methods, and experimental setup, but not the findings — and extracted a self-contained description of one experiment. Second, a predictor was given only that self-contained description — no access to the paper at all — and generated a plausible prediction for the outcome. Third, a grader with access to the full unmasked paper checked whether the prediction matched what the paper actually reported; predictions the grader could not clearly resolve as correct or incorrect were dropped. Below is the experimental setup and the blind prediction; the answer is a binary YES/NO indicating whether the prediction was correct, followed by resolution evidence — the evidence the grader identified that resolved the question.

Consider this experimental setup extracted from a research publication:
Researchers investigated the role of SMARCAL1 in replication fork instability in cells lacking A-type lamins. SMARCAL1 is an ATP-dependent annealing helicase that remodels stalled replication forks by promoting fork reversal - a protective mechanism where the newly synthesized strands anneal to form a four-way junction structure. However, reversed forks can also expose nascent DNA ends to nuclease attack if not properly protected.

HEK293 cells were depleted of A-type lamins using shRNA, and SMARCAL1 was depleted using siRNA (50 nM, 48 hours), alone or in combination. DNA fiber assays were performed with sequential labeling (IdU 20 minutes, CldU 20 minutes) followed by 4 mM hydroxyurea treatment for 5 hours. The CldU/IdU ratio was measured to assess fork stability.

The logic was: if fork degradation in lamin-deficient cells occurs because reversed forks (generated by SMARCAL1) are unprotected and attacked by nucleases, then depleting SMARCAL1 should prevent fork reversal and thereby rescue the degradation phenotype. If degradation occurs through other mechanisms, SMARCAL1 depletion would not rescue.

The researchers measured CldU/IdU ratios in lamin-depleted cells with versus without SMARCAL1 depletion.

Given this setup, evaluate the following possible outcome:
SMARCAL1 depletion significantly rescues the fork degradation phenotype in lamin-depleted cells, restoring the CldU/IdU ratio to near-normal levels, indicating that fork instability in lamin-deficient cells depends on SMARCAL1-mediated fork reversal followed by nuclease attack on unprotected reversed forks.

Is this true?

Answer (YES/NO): NO